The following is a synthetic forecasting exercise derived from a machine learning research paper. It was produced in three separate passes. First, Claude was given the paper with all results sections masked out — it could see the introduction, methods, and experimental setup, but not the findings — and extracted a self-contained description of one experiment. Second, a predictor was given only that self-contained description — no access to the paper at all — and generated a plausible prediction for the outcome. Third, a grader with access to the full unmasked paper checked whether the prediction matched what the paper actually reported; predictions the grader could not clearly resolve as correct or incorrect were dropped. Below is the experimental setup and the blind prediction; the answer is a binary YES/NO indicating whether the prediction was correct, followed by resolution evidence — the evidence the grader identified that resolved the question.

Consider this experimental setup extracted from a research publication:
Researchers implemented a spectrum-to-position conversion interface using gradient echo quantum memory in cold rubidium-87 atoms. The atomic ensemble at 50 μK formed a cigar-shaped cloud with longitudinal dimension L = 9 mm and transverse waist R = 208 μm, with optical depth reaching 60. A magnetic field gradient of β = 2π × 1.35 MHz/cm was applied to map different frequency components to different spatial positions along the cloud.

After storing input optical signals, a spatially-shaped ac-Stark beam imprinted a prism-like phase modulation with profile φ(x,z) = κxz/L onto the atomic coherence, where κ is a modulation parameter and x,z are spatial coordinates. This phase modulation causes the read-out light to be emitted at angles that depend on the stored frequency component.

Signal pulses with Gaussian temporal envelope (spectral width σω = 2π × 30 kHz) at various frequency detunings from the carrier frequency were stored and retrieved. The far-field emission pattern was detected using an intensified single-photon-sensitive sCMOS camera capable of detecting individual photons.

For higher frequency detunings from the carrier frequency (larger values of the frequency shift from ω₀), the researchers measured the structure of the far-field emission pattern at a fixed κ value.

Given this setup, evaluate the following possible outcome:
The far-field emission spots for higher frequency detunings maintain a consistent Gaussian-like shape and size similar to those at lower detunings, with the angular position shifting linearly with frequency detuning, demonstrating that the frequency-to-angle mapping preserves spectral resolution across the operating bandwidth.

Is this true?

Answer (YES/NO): NO